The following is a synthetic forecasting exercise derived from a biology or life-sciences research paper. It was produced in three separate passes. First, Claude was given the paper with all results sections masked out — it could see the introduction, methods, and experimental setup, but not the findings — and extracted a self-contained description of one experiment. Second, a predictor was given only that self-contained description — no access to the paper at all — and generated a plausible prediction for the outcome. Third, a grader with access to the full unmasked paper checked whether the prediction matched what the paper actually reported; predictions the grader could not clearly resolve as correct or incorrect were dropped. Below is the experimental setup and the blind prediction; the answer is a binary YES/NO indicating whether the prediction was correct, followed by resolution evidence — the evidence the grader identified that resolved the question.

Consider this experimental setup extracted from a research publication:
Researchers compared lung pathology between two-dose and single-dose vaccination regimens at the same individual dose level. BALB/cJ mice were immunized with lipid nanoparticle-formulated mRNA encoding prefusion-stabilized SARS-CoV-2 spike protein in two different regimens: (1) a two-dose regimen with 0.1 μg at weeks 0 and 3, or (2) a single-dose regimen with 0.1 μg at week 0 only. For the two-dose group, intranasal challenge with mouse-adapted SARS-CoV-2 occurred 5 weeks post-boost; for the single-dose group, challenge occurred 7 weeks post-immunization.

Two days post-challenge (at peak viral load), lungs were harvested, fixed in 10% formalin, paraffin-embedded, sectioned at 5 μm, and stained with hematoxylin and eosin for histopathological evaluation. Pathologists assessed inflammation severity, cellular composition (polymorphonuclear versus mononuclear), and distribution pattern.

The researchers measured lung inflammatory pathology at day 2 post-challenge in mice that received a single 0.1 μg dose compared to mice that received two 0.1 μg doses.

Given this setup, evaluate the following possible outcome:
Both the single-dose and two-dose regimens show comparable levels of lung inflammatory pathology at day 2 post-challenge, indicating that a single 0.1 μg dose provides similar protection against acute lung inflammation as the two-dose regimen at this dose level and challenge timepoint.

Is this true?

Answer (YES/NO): NO